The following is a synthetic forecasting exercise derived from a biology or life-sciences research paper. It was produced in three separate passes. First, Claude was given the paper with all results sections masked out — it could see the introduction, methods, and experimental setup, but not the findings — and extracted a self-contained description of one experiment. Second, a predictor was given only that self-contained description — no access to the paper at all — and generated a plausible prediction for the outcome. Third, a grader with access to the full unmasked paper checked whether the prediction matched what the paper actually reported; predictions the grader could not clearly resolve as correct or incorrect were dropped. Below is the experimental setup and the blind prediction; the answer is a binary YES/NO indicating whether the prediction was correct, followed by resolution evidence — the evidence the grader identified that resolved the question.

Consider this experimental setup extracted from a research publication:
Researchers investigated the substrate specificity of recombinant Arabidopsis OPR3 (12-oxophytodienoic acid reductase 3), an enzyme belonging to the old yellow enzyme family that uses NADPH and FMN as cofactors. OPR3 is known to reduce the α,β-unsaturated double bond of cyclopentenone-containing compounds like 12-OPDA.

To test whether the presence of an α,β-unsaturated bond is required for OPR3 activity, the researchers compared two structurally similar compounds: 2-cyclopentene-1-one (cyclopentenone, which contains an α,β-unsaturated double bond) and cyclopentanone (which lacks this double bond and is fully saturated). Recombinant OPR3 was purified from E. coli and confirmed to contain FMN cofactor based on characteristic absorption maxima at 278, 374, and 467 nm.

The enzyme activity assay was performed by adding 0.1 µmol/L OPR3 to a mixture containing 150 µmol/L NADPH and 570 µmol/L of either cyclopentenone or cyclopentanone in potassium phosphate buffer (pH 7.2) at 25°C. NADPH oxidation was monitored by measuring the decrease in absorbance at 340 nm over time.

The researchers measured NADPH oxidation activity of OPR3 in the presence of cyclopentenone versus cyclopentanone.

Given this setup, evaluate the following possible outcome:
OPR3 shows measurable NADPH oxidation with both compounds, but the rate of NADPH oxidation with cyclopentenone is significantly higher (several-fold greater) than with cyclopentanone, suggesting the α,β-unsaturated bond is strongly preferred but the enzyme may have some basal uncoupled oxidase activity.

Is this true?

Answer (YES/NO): NO